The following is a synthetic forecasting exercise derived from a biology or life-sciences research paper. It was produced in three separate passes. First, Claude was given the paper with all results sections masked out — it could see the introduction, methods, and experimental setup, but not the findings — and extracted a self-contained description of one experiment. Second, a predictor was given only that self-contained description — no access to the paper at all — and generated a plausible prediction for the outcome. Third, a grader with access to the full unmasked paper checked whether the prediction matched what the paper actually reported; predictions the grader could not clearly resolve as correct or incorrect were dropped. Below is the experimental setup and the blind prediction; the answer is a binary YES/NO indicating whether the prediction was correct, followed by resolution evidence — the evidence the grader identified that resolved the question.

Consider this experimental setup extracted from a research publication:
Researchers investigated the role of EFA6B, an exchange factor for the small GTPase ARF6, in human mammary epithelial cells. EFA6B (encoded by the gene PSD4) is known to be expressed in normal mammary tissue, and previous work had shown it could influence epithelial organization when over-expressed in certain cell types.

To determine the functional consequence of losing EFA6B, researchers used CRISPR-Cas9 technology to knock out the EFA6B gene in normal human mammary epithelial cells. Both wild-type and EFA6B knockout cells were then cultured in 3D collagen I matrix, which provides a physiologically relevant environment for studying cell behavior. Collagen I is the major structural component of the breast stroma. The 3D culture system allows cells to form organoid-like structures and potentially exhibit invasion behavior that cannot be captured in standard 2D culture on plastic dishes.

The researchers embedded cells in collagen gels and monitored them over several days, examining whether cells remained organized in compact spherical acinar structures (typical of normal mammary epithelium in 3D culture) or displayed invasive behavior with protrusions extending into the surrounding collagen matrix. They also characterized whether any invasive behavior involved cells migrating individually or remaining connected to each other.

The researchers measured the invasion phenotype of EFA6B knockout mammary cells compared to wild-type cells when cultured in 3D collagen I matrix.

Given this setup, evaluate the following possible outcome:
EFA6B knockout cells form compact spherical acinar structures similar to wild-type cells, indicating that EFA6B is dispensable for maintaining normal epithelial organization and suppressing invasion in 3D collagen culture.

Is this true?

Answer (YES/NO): NO